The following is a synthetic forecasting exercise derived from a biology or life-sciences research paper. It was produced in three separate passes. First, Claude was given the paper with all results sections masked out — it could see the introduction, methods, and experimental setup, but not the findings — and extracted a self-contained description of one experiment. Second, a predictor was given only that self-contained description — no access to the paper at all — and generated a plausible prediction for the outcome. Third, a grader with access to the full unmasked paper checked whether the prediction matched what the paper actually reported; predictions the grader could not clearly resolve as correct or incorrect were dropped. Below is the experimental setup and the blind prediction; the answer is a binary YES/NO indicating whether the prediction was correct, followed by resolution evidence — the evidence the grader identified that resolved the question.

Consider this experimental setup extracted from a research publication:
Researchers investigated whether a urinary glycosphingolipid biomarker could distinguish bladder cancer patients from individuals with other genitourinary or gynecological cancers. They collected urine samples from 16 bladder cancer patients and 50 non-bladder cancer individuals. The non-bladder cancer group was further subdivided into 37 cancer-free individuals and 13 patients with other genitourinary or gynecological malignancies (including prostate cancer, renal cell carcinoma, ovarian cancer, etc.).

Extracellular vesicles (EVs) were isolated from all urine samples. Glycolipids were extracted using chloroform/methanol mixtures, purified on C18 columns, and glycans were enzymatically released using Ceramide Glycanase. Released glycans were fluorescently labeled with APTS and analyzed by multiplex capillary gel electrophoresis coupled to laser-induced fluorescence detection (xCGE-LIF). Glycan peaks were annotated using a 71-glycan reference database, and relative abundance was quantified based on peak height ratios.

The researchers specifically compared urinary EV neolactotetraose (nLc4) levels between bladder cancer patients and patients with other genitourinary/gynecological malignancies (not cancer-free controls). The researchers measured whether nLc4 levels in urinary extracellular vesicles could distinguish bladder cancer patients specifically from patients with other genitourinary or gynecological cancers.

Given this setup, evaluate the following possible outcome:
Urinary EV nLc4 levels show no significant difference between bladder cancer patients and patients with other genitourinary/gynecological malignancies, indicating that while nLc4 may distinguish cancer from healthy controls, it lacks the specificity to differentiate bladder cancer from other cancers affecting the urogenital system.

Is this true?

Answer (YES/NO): NO